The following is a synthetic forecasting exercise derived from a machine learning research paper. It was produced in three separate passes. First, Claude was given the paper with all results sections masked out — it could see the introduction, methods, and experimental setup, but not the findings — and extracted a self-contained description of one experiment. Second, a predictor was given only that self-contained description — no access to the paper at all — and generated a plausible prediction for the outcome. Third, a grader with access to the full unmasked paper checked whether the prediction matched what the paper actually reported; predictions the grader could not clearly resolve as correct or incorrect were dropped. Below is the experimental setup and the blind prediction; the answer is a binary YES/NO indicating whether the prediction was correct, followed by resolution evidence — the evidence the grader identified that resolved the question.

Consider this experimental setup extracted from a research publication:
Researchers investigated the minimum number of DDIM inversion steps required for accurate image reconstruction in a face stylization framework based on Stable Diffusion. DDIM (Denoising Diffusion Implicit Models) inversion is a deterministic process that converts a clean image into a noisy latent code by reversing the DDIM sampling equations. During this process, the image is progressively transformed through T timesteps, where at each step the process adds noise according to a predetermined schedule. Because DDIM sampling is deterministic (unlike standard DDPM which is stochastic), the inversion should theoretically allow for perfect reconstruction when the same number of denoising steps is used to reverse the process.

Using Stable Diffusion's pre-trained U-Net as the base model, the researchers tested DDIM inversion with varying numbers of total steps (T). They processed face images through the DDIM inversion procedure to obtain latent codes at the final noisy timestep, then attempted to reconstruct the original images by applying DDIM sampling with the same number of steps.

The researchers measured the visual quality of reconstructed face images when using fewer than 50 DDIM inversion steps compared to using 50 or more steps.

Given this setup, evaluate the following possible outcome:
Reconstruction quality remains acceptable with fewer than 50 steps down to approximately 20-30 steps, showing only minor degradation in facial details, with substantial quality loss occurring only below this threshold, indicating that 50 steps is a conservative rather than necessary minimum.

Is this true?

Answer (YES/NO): NO